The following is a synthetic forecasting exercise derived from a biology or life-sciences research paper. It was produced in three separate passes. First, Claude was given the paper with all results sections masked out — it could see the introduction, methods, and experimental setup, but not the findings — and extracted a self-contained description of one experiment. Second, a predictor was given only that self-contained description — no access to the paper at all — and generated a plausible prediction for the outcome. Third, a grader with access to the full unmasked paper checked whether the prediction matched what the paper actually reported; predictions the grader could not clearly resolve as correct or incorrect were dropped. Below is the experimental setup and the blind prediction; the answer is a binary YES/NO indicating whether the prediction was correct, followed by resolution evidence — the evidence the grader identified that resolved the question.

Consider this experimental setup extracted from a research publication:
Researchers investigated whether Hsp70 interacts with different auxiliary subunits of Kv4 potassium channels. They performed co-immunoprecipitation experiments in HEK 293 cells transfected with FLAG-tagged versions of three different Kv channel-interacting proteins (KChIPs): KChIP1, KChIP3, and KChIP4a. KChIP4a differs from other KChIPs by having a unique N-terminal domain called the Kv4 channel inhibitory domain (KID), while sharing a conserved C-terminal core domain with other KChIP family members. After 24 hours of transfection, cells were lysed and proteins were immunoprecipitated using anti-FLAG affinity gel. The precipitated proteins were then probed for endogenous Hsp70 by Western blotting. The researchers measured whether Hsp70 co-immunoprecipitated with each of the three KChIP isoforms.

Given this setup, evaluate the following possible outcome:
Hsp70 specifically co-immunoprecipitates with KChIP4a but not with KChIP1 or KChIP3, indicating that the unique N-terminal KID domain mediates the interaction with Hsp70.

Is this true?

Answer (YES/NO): YES